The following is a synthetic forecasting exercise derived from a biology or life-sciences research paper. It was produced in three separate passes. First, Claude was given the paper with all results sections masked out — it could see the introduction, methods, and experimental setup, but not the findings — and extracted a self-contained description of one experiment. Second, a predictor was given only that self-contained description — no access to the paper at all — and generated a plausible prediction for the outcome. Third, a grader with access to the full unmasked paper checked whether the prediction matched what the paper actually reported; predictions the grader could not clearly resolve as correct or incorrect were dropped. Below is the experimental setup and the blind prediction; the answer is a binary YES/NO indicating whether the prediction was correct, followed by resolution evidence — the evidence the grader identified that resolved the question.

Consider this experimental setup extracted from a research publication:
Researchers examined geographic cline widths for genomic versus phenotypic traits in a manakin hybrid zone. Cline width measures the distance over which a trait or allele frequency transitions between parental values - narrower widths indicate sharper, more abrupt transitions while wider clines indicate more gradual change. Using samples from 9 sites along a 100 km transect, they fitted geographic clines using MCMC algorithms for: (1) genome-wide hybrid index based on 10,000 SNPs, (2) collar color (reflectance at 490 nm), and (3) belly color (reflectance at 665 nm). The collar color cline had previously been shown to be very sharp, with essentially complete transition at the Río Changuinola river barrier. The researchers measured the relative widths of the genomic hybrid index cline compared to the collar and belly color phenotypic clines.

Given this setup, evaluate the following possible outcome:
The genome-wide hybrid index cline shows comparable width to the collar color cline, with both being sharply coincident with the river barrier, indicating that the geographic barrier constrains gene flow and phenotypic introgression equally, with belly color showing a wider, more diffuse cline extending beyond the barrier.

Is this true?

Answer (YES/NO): NO